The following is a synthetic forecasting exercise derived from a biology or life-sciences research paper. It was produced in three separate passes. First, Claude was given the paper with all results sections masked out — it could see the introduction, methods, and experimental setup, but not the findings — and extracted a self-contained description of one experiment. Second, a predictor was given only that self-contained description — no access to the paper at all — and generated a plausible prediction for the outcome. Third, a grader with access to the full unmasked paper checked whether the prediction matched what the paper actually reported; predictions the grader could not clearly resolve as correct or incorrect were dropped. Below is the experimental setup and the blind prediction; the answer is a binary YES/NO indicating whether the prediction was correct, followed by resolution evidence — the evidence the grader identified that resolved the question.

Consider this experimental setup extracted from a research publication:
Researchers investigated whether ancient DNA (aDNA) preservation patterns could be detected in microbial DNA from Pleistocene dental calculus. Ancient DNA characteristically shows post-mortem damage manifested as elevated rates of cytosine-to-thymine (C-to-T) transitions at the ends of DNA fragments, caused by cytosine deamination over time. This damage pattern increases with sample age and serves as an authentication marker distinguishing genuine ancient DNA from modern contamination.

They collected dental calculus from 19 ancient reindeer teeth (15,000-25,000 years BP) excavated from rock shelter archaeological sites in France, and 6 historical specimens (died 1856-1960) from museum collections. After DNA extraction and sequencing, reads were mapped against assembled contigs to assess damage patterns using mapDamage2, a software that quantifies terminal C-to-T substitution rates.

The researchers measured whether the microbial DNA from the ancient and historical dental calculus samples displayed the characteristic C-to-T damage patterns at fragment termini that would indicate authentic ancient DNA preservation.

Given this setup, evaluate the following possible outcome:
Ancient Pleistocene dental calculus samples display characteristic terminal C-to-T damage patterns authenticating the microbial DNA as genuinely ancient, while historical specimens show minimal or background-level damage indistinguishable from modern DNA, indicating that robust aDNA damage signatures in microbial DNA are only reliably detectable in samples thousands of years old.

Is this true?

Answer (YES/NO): NO